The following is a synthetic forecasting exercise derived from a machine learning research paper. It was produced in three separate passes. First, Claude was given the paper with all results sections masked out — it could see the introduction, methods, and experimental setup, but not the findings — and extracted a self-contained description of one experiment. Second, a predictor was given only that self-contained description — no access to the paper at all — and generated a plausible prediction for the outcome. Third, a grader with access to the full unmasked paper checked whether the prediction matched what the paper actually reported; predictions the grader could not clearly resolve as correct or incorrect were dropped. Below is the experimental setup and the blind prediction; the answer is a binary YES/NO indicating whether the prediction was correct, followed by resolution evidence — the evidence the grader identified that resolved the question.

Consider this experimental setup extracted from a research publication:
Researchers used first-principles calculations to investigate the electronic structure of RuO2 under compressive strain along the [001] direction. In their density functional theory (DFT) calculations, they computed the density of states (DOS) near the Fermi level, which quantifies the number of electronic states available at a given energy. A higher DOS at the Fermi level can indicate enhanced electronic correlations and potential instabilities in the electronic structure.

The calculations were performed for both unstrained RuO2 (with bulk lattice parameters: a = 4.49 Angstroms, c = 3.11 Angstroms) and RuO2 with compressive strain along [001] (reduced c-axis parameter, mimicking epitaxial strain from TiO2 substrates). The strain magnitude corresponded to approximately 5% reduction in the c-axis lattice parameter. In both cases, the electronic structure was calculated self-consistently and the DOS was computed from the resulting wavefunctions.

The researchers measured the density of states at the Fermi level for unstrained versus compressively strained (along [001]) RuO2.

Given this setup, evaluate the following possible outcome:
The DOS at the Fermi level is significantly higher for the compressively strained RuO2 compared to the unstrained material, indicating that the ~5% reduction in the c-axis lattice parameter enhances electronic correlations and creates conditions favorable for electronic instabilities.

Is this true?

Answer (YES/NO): YES